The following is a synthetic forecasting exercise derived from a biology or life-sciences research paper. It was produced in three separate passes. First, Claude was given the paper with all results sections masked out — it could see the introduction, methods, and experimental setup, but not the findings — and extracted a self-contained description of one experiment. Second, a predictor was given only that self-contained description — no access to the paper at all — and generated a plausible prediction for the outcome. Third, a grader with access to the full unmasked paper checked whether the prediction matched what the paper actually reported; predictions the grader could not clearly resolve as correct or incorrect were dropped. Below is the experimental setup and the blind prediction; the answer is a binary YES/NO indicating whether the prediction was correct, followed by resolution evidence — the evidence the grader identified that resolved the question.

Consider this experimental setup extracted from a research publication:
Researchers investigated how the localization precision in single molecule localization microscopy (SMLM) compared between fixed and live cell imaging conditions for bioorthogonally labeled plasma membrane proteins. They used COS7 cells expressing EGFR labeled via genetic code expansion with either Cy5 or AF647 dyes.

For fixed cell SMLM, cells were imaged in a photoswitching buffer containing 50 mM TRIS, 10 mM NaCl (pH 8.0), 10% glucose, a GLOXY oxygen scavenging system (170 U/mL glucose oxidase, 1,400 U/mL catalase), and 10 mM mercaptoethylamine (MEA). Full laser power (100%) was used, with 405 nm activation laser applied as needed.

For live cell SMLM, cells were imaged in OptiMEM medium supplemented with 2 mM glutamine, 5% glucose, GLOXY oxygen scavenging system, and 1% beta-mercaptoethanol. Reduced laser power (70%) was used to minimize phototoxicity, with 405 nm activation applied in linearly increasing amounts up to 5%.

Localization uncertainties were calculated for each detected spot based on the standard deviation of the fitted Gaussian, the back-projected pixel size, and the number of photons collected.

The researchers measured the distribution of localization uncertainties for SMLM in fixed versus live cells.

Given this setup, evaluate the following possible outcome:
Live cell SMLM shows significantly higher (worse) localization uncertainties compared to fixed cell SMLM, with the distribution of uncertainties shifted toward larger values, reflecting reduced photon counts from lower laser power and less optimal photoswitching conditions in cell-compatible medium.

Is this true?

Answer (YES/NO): NO